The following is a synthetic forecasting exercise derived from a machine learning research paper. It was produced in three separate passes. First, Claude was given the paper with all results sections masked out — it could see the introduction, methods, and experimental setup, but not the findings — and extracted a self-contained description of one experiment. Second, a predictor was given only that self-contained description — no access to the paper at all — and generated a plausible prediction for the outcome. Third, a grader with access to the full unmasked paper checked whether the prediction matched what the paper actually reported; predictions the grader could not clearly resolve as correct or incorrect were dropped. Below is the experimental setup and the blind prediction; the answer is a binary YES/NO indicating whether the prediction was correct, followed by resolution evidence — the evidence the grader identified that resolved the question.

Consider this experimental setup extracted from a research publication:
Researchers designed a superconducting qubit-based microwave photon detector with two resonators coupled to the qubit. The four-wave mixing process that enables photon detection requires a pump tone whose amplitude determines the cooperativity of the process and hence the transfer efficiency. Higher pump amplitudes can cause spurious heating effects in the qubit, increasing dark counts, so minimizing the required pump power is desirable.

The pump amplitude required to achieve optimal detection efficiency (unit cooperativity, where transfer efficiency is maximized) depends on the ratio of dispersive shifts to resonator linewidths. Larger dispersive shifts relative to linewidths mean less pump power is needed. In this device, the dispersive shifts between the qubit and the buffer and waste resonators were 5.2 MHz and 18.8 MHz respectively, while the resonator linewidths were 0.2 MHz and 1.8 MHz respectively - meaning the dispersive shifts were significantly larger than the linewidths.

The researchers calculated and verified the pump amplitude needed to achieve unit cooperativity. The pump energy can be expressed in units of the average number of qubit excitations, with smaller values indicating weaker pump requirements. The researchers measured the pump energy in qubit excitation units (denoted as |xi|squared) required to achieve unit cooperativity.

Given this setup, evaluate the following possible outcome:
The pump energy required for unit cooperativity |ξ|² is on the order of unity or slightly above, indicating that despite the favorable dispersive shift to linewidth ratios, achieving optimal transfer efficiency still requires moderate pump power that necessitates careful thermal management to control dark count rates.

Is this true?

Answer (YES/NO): NO